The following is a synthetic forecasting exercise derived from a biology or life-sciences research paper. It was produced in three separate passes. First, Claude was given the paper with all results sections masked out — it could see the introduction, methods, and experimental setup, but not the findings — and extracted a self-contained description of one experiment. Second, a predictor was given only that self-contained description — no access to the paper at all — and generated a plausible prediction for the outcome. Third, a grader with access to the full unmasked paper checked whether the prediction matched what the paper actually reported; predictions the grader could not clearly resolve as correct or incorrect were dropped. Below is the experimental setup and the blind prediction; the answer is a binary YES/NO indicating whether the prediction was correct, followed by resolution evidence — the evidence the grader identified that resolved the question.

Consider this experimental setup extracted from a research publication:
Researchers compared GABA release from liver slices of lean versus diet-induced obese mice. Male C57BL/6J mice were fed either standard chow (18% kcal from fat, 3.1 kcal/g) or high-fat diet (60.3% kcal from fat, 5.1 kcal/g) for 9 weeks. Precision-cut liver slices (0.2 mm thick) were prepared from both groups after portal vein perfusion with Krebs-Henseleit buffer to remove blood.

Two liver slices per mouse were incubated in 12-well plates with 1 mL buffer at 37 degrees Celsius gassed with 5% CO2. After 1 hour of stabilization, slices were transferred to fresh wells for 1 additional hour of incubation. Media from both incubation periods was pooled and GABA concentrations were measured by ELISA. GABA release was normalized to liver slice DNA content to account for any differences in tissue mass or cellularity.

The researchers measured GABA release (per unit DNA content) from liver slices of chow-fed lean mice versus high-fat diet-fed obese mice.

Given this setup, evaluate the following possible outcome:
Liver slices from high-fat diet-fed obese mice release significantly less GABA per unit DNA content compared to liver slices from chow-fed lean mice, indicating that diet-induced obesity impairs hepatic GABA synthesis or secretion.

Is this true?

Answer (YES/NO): NO